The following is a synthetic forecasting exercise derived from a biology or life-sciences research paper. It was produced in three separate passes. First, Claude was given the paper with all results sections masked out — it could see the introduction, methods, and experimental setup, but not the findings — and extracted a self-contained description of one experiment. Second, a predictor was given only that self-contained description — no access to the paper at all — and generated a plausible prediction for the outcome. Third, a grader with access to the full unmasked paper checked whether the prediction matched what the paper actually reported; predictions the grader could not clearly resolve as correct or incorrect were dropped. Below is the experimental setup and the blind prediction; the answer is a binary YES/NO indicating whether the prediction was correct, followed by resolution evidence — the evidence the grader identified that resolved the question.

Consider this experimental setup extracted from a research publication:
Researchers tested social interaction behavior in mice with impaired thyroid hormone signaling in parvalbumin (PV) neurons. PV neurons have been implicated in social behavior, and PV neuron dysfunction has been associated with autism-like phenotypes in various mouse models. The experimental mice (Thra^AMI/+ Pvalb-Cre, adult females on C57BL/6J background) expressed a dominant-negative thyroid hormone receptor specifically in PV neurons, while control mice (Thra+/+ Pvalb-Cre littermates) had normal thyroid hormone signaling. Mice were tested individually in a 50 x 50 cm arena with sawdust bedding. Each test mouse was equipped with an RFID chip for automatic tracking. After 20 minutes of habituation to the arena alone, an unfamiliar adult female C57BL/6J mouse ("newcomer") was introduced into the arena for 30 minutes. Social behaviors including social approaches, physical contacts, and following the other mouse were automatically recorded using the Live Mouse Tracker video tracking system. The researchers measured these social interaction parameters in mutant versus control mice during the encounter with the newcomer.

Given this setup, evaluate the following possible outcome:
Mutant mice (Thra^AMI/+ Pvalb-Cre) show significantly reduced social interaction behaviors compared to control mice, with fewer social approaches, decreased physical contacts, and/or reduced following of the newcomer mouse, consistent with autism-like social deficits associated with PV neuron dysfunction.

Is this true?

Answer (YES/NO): NO